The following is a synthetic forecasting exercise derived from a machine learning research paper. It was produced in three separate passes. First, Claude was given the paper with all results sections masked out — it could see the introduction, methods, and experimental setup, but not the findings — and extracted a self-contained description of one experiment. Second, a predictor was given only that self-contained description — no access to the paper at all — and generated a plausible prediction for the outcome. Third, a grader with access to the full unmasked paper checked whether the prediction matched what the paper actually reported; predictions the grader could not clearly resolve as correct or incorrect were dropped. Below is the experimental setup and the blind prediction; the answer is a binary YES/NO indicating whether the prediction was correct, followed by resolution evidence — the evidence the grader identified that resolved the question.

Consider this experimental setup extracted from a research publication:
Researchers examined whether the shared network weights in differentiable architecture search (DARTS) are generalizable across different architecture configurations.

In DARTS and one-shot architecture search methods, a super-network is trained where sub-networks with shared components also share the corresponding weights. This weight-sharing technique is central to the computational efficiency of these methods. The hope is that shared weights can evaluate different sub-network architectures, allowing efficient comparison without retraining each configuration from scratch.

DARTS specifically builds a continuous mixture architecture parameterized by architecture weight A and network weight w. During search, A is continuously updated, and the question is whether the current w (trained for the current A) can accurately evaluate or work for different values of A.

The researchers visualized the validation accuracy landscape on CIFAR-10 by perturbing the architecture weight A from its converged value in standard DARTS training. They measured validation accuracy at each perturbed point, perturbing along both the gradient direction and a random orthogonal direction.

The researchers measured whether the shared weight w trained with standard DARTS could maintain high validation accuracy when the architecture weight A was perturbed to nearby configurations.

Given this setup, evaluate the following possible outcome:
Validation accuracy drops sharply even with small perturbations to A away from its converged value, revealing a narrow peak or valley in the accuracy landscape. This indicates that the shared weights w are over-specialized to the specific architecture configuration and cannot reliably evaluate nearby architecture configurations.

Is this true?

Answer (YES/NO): YES